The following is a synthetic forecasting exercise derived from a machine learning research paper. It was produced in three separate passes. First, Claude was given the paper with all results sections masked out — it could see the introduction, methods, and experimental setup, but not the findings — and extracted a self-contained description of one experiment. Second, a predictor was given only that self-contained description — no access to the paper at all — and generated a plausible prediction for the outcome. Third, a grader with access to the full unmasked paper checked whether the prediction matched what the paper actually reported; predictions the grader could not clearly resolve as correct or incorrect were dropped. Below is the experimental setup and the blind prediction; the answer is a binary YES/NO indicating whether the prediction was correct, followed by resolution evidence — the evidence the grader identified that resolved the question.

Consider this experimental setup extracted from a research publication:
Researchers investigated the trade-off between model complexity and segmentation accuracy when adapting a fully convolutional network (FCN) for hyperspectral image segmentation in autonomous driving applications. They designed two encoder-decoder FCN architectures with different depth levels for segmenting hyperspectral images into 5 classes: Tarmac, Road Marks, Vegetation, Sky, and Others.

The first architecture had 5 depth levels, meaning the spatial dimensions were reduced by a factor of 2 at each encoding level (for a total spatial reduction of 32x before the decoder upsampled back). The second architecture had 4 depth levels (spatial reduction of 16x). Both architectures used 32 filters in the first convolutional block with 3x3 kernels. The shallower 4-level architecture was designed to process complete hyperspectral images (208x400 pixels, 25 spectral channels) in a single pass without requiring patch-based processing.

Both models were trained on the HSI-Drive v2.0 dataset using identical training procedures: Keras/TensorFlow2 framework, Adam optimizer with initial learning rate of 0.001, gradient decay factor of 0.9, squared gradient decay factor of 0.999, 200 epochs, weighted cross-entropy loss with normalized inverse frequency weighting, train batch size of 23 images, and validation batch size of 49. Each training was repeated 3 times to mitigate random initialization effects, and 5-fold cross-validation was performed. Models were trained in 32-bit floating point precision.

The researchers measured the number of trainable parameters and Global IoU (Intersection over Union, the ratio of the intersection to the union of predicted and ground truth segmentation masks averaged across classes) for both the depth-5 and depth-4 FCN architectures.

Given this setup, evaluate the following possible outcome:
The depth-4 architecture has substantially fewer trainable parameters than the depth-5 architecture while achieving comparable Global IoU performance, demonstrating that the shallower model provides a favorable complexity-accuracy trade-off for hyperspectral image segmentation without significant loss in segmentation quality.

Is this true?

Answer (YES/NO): YES